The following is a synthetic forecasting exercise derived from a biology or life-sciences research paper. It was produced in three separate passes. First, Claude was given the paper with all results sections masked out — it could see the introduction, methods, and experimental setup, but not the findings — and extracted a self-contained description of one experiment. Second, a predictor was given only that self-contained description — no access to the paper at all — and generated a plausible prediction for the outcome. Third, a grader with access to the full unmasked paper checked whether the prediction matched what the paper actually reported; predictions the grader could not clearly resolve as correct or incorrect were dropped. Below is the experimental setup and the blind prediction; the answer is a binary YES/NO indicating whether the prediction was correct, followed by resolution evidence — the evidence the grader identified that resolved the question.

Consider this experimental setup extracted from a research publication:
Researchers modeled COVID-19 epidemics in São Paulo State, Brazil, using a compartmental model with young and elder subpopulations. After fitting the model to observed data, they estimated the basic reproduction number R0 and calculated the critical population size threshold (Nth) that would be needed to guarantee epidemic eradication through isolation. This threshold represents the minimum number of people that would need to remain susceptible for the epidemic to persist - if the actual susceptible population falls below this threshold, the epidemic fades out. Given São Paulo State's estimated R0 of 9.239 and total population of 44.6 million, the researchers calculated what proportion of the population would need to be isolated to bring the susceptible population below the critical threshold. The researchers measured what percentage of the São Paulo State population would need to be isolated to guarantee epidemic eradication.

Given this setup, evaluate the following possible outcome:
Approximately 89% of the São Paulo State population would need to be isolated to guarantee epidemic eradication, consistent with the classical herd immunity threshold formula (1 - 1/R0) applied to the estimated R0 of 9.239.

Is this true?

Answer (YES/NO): YES